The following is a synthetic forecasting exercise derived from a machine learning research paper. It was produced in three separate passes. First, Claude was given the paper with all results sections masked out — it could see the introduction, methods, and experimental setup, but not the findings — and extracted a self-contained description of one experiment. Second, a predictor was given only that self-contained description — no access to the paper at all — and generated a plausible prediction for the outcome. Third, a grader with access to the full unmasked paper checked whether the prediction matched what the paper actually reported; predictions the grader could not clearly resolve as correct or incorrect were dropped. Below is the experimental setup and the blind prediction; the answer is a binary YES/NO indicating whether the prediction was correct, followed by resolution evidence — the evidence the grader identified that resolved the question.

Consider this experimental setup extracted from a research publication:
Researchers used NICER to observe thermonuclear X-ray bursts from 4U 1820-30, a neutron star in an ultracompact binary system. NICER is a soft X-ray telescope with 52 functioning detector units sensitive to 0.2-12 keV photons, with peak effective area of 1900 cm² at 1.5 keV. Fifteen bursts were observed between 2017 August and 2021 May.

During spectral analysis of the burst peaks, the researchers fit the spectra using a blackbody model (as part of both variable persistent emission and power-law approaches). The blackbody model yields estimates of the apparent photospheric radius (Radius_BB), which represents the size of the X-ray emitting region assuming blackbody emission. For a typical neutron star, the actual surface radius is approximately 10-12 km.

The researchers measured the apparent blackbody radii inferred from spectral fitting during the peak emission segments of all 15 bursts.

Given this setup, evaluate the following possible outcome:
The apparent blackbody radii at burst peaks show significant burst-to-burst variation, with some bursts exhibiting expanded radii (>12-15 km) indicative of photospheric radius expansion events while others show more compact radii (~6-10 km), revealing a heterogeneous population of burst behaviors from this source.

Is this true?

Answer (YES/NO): NO